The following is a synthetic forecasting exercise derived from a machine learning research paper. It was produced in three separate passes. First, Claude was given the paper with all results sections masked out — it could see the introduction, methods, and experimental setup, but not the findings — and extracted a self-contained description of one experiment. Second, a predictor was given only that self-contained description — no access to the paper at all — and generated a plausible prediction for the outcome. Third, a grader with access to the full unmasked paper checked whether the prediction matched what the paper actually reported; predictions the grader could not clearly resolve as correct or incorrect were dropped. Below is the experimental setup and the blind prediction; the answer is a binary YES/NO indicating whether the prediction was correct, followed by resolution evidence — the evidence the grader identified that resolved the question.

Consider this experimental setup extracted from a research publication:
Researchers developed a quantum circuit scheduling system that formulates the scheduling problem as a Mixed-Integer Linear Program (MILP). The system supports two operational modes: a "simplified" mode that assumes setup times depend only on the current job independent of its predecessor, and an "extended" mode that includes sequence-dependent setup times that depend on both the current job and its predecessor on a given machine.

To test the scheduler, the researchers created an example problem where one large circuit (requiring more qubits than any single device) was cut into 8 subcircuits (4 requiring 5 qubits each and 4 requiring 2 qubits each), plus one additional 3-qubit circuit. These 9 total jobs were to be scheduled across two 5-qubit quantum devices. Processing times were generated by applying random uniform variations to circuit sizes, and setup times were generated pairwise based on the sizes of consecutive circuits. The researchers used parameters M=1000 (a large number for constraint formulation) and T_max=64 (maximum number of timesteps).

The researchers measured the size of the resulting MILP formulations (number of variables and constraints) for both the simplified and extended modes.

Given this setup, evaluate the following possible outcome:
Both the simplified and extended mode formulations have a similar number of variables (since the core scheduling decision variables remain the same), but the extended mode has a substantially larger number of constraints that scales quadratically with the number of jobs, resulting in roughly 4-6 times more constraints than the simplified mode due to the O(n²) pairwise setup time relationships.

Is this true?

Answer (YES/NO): NO